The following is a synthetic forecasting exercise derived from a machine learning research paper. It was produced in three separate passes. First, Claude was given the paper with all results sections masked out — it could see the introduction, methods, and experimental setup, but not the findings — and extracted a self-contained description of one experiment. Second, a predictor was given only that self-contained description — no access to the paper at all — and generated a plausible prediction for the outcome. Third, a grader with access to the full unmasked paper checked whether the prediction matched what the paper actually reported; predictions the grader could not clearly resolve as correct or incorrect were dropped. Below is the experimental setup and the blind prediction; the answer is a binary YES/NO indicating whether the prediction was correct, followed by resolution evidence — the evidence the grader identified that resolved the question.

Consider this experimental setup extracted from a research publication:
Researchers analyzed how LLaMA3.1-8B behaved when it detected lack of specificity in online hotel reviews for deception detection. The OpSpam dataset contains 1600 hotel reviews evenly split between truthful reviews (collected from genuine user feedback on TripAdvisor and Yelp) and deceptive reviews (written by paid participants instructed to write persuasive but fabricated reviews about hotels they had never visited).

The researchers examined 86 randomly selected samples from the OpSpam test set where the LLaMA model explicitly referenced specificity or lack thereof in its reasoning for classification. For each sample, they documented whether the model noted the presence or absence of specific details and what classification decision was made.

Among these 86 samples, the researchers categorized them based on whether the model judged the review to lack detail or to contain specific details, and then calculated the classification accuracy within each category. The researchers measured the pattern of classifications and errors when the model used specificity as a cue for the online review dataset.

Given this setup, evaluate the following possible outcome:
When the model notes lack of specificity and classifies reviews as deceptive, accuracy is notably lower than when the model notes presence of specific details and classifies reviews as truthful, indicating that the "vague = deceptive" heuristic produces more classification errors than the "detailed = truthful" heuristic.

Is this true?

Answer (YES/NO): NO